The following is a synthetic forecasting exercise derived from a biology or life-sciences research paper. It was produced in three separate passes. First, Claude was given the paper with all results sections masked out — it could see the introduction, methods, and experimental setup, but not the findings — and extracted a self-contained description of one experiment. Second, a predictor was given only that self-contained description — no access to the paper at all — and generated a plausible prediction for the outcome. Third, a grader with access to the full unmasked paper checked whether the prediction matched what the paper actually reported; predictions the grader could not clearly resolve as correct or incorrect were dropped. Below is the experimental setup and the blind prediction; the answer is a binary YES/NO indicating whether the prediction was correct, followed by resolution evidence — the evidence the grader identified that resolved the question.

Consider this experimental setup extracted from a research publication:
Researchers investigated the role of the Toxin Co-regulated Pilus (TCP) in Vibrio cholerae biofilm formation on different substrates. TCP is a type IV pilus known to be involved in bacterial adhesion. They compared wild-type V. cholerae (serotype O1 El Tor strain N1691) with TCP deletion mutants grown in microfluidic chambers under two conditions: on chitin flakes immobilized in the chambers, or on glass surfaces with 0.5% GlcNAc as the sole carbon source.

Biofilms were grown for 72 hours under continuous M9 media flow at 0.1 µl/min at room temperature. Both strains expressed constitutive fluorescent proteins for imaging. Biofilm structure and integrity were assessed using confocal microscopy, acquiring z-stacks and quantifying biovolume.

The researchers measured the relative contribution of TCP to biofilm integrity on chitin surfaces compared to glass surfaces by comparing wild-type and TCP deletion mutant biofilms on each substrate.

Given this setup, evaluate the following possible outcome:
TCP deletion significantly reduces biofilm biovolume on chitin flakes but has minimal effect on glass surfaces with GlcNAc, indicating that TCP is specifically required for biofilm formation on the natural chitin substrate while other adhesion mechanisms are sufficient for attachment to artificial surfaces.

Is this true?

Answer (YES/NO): NO